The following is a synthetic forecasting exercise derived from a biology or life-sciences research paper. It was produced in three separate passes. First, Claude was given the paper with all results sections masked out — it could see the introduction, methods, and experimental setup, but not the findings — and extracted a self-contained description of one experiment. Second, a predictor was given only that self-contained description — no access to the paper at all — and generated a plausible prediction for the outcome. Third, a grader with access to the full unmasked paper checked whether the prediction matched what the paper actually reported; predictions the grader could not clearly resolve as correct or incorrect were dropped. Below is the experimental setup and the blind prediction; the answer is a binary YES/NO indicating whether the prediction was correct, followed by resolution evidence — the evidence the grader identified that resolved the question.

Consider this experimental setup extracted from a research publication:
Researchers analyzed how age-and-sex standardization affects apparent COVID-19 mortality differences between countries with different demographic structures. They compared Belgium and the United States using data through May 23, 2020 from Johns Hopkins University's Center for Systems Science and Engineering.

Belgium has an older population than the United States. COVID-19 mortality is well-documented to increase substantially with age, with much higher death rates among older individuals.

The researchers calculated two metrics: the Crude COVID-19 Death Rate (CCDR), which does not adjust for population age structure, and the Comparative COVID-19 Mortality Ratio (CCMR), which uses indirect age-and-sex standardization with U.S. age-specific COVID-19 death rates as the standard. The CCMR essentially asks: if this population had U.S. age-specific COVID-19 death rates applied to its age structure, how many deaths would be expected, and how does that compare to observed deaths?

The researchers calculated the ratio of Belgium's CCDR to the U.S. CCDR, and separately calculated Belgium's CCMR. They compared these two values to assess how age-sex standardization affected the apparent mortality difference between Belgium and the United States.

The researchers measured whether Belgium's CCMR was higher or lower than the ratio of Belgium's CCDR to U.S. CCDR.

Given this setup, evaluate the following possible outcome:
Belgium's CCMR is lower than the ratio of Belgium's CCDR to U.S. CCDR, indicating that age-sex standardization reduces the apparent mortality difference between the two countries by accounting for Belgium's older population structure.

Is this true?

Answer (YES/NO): YES